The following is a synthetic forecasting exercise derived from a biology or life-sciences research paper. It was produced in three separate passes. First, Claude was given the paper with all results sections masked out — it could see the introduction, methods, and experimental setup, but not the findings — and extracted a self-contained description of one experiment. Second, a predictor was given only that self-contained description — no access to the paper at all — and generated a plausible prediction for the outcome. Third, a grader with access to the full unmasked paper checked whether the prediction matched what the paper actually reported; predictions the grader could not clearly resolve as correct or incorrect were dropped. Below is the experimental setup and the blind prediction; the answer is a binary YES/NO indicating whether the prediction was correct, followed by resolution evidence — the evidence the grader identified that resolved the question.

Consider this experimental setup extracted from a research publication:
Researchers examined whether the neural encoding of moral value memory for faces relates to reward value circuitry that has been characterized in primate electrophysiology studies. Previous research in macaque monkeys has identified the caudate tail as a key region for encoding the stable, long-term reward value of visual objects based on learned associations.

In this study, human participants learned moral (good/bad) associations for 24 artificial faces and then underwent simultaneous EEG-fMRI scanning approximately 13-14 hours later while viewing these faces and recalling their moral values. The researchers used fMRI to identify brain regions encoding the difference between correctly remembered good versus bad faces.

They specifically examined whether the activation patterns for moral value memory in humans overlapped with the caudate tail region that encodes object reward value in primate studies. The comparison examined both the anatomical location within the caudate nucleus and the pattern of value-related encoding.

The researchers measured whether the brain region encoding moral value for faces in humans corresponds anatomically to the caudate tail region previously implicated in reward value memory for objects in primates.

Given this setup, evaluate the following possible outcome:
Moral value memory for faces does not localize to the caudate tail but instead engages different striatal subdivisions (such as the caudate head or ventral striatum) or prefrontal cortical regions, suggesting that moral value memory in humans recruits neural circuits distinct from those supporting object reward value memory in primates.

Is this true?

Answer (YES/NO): NO